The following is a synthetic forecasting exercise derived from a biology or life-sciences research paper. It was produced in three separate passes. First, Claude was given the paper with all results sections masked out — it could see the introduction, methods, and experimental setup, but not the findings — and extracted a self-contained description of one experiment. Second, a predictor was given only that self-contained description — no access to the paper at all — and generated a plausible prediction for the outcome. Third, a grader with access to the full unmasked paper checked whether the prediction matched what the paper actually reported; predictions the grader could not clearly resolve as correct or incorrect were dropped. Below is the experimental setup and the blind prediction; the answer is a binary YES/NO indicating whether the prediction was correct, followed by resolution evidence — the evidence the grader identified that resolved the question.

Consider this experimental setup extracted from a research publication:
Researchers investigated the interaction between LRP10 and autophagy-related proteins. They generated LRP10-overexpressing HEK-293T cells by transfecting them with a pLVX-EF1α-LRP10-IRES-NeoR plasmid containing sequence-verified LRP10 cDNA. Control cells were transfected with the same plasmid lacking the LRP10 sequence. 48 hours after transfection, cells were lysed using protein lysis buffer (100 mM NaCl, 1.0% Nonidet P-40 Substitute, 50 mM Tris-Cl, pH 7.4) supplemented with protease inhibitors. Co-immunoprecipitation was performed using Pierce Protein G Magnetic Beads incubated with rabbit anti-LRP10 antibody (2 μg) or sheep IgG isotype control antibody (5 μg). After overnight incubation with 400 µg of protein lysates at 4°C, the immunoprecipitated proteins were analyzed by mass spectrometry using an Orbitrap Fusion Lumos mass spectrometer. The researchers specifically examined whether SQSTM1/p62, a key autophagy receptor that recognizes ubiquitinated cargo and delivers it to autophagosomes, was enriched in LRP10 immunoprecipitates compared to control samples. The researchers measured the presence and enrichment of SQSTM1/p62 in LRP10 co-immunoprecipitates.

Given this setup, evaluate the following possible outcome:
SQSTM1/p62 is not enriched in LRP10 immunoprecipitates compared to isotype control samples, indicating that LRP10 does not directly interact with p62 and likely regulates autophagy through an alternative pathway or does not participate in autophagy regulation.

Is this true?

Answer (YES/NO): NO